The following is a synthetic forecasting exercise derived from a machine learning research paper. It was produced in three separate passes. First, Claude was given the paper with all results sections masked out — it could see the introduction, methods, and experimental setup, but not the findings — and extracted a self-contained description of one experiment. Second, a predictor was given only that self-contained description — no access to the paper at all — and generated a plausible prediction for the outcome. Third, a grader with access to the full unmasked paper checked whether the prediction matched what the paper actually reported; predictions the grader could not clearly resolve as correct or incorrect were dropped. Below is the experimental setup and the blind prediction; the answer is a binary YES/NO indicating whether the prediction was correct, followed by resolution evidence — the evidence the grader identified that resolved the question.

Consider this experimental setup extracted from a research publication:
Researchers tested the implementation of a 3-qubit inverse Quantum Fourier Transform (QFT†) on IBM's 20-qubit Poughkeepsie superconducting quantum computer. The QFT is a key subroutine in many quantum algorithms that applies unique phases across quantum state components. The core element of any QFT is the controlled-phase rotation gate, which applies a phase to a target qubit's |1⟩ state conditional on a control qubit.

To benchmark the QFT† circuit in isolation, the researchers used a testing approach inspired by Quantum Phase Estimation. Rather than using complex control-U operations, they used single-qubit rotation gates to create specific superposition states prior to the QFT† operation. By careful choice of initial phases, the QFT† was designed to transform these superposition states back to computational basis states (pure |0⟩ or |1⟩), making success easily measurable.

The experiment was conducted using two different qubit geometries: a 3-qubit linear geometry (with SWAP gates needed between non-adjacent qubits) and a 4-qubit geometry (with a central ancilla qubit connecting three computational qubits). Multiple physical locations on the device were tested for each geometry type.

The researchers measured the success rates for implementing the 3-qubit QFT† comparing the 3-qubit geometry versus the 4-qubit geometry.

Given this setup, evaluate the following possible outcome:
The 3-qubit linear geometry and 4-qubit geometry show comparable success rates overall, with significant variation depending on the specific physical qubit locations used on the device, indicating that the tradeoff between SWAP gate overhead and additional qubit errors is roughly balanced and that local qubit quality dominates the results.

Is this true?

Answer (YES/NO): NO